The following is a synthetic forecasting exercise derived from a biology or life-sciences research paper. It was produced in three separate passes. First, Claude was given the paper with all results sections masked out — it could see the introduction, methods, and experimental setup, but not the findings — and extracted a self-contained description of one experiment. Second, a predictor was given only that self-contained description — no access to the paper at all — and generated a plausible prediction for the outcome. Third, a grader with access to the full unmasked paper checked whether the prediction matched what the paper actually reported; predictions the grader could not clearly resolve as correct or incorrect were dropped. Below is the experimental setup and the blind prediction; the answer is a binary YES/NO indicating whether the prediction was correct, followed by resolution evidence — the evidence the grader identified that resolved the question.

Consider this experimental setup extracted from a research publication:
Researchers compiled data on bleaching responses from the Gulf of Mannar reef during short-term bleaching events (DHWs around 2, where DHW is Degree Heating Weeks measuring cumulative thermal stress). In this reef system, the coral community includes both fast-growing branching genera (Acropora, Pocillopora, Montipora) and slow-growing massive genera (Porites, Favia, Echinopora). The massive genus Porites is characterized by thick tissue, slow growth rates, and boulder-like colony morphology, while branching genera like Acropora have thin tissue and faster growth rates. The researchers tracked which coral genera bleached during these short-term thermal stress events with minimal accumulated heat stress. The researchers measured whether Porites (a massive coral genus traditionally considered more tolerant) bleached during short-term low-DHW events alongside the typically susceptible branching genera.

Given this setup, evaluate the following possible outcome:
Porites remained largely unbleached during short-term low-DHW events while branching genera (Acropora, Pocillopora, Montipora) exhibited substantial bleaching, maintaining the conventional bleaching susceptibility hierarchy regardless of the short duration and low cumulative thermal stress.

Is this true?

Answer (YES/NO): NO